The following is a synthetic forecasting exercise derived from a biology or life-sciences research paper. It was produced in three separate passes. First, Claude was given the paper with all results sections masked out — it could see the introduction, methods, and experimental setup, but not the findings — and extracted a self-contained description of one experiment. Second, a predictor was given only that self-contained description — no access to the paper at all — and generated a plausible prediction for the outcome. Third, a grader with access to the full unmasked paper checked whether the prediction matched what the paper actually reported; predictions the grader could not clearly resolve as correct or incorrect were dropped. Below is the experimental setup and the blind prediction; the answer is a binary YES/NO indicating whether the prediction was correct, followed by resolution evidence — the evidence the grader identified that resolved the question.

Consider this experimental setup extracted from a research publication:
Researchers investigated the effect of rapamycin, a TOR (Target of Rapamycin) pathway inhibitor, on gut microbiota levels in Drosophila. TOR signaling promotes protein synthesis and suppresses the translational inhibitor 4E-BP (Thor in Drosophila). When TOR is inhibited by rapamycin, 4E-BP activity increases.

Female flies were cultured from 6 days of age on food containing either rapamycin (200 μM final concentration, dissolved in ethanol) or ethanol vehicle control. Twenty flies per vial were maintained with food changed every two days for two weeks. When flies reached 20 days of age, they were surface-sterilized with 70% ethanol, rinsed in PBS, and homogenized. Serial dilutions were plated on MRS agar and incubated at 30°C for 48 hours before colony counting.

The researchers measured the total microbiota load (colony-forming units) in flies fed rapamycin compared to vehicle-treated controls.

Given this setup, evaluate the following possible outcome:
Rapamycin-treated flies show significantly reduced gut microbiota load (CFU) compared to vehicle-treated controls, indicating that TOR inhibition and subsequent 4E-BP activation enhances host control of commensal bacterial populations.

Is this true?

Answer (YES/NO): NO